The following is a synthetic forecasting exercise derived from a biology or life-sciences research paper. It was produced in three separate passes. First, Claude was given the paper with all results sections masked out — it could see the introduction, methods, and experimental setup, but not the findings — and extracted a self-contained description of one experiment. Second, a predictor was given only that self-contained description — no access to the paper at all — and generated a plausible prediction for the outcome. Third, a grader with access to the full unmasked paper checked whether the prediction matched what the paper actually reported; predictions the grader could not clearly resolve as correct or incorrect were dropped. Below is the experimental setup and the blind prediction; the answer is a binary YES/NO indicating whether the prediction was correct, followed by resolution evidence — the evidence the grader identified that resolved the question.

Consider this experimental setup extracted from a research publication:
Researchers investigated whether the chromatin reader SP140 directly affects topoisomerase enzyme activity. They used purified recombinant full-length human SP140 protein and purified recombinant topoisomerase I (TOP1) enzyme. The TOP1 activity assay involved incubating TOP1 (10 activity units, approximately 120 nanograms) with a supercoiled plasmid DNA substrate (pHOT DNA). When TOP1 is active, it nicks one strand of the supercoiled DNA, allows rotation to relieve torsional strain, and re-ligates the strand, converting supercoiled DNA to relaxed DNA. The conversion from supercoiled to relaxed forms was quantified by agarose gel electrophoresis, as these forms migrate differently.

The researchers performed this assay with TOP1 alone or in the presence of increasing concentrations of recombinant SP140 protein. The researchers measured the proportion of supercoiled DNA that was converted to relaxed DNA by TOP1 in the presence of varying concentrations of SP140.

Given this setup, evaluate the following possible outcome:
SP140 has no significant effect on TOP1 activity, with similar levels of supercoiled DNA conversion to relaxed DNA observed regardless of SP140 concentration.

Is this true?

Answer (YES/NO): NO